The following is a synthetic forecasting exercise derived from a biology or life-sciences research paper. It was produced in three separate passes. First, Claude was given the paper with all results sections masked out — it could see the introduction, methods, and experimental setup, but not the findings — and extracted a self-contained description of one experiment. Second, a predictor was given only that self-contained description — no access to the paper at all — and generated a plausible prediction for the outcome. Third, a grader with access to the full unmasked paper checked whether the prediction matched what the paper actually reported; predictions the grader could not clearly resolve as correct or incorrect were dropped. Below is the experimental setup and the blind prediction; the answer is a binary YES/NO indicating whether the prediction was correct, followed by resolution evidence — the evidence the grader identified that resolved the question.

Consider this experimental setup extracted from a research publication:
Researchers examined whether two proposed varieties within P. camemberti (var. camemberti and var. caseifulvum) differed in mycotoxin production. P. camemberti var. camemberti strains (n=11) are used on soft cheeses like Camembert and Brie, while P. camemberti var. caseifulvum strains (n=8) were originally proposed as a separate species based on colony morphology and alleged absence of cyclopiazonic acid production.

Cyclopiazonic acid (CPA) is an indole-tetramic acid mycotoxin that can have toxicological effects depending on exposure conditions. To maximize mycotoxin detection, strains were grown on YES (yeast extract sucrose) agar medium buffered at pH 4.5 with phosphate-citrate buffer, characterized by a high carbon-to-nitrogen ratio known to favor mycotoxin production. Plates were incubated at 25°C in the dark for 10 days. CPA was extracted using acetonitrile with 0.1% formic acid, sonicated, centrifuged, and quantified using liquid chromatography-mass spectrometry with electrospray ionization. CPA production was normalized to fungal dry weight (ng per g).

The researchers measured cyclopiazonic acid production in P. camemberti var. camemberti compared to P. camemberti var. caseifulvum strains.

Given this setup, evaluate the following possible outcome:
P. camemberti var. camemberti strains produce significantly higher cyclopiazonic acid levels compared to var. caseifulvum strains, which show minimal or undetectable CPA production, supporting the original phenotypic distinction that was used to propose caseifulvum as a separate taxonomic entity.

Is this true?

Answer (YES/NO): YES